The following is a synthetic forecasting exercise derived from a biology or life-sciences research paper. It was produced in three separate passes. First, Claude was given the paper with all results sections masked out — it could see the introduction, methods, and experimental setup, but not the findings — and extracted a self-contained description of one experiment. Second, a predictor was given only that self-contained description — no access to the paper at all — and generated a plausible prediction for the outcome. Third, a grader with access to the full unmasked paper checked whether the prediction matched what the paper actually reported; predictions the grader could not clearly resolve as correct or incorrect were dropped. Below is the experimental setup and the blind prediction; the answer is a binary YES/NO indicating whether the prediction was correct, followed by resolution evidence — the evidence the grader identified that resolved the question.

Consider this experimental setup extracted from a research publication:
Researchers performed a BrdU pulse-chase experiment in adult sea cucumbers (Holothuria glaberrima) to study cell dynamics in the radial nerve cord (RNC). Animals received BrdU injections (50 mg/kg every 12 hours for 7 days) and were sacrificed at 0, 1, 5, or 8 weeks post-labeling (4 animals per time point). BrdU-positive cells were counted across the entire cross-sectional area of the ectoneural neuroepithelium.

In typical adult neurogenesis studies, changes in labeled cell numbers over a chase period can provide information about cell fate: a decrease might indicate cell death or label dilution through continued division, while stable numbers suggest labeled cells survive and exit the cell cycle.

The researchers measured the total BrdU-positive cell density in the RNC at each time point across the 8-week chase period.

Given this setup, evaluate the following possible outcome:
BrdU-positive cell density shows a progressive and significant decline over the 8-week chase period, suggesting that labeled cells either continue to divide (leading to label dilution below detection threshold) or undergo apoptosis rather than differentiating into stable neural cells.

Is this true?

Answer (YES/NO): NO